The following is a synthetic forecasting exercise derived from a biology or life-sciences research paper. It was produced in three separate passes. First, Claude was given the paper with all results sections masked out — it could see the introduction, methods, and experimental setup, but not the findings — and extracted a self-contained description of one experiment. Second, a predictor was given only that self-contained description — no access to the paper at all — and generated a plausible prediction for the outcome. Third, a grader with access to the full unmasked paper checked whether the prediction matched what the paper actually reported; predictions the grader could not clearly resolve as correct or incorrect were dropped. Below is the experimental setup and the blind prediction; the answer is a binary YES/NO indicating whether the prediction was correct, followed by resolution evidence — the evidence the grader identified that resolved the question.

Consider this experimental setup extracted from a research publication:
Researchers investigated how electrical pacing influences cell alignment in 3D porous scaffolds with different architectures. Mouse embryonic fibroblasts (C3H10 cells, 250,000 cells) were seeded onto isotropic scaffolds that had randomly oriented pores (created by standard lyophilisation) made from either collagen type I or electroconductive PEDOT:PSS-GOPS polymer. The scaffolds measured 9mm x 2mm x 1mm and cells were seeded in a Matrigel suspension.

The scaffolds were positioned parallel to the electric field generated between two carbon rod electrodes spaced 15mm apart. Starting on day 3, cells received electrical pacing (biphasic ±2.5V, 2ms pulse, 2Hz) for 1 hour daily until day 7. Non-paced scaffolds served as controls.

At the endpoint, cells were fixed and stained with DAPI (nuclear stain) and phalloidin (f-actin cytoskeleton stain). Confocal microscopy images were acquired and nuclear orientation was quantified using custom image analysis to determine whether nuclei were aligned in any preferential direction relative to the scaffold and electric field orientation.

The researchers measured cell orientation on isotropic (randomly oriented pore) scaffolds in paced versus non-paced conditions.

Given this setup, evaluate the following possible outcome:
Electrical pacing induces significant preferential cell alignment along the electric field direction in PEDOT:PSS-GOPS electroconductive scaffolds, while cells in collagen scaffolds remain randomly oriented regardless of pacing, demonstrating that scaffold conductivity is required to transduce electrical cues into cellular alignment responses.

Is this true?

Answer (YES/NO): NO